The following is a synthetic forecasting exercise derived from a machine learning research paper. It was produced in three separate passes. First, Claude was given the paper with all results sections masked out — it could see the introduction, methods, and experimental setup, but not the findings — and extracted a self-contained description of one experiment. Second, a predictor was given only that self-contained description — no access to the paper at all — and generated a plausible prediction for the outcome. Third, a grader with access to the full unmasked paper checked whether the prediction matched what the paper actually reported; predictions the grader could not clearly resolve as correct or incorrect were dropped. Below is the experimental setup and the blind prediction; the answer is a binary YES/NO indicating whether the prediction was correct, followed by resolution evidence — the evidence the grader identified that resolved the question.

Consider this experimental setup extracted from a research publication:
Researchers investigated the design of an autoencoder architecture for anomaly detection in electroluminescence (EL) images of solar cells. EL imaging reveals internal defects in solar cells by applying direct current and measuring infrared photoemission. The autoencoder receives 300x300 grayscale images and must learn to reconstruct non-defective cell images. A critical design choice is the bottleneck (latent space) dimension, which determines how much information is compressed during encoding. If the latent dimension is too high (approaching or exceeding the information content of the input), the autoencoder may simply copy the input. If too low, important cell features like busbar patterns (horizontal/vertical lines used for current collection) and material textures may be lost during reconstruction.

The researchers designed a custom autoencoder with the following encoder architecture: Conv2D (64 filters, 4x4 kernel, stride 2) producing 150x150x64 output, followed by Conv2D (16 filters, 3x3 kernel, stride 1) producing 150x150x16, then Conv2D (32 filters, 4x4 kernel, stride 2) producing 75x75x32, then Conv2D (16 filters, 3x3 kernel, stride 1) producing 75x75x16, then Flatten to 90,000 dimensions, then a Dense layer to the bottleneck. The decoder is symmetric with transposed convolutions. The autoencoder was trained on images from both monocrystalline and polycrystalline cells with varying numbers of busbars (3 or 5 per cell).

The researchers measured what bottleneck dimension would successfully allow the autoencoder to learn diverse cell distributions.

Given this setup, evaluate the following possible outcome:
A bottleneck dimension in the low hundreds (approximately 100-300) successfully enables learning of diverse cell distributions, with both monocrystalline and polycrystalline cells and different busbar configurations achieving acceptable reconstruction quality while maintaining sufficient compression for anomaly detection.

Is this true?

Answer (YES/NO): NO